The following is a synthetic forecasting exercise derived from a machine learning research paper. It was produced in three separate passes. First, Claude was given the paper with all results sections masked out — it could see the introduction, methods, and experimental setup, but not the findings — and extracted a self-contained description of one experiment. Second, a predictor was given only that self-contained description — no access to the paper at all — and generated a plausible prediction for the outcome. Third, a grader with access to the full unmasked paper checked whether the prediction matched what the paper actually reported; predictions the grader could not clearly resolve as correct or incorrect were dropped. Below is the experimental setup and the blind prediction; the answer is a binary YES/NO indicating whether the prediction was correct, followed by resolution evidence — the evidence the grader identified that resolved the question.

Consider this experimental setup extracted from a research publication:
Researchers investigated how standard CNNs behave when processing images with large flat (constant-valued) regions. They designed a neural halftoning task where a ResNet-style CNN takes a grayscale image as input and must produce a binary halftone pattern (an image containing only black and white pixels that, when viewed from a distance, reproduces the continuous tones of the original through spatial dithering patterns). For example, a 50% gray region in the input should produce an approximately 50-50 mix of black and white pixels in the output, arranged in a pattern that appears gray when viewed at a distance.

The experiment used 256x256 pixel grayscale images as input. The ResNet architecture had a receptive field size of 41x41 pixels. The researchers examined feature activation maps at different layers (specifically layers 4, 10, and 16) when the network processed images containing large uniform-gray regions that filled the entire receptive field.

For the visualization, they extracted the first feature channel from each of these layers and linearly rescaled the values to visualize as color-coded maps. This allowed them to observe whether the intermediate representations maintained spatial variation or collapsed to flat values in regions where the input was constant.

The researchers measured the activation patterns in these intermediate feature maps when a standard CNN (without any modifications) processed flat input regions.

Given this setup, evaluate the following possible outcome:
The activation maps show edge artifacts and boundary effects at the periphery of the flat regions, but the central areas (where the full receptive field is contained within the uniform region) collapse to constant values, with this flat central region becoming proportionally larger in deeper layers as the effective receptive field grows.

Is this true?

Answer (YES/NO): NO